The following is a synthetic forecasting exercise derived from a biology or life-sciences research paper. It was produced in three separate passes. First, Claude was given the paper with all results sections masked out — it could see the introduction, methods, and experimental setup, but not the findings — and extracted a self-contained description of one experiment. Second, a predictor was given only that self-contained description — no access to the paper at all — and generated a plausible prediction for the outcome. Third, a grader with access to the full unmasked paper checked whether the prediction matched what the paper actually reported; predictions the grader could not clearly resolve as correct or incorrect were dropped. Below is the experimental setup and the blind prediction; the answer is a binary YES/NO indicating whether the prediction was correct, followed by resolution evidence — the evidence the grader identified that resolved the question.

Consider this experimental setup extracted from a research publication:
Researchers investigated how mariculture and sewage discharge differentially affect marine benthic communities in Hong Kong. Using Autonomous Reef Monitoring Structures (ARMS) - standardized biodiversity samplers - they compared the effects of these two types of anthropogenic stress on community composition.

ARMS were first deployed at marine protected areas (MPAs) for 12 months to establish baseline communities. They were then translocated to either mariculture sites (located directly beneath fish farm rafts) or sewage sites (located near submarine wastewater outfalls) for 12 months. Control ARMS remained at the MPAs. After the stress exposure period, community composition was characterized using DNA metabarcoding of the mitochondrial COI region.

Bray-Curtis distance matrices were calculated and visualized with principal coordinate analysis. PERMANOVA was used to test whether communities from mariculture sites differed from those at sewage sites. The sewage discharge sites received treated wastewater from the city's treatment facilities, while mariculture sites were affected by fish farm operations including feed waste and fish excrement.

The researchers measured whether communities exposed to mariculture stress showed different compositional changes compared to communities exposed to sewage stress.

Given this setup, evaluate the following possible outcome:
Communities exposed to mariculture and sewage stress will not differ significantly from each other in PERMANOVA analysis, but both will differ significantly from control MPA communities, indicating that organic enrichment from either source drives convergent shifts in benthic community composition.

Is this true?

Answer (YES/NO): NO